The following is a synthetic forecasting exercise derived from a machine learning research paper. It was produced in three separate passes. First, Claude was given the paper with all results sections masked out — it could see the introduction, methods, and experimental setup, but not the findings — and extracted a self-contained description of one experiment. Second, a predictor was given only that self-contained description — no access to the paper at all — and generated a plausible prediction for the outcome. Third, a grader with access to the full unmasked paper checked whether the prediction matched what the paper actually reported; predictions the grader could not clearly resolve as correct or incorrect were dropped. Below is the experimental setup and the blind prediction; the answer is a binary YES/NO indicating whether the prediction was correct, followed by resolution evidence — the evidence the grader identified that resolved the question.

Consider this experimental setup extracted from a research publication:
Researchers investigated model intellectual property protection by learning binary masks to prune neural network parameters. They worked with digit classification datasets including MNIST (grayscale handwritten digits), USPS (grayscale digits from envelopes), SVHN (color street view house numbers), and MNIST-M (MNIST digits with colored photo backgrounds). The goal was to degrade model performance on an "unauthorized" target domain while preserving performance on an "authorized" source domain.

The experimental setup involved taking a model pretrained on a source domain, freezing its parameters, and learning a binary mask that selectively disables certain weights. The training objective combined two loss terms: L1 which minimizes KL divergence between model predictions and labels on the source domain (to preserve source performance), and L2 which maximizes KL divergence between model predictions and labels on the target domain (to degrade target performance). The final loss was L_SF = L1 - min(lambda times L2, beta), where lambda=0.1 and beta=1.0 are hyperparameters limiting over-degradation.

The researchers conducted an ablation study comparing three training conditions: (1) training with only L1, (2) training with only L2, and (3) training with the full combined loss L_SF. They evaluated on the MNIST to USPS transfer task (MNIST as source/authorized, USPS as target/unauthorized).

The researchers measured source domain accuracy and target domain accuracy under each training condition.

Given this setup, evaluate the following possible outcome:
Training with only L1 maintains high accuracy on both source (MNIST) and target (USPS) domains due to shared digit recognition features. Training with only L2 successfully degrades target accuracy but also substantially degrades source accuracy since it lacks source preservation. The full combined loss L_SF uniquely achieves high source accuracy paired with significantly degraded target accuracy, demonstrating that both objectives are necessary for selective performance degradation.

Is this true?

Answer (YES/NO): YES